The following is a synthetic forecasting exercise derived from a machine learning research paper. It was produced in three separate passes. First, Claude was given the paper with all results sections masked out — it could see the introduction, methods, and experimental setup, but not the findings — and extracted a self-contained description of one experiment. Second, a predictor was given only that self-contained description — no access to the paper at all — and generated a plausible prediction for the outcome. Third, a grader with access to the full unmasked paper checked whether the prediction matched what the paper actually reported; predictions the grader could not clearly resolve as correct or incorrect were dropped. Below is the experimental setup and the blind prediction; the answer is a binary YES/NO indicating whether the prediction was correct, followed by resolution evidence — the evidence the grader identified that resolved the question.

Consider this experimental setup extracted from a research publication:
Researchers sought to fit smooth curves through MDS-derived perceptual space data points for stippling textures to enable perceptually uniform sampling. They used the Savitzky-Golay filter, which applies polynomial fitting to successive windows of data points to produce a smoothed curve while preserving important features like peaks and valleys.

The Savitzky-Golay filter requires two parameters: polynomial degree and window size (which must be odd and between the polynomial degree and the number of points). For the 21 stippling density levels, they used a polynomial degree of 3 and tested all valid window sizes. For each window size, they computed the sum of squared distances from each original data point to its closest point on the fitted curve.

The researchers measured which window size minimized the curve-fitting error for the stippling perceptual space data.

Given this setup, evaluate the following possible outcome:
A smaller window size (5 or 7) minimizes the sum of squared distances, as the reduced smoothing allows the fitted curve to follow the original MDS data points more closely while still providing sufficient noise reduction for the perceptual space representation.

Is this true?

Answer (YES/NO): YES